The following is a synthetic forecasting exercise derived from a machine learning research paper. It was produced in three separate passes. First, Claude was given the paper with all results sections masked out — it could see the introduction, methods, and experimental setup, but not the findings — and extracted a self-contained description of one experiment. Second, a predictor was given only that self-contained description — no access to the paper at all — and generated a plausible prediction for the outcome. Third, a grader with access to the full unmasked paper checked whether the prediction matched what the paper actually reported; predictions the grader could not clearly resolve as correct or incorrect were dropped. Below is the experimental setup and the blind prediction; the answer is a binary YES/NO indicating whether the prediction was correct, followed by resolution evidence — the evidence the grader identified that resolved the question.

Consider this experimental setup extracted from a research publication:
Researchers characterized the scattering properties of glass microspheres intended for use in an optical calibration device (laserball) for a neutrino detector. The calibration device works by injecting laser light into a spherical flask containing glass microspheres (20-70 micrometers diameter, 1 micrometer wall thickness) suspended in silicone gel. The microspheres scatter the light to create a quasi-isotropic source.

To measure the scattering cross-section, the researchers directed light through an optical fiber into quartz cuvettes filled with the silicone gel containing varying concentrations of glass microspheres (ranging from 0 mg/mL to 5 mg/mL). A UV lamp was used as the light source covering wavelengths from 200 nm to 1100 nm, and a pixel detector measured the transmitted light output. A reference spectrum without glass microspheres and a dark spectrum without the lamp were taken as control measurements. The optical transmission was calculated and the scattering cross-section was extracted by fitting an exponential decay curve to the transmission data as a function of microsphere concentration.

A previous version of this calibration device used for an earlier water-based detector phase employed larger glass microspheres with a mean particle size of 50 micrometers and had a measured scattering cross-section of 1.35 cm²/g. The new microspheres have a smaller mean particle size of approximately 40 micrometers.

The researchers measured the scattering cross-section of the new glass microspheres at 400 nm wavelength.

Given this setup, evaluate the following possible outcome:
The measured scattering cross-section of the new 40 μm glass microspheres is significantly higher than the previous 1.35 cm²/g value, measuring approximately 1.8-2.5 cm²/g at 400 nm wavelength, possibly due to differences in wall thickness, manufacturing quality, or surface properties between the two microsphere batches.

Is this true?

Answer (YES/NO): NO